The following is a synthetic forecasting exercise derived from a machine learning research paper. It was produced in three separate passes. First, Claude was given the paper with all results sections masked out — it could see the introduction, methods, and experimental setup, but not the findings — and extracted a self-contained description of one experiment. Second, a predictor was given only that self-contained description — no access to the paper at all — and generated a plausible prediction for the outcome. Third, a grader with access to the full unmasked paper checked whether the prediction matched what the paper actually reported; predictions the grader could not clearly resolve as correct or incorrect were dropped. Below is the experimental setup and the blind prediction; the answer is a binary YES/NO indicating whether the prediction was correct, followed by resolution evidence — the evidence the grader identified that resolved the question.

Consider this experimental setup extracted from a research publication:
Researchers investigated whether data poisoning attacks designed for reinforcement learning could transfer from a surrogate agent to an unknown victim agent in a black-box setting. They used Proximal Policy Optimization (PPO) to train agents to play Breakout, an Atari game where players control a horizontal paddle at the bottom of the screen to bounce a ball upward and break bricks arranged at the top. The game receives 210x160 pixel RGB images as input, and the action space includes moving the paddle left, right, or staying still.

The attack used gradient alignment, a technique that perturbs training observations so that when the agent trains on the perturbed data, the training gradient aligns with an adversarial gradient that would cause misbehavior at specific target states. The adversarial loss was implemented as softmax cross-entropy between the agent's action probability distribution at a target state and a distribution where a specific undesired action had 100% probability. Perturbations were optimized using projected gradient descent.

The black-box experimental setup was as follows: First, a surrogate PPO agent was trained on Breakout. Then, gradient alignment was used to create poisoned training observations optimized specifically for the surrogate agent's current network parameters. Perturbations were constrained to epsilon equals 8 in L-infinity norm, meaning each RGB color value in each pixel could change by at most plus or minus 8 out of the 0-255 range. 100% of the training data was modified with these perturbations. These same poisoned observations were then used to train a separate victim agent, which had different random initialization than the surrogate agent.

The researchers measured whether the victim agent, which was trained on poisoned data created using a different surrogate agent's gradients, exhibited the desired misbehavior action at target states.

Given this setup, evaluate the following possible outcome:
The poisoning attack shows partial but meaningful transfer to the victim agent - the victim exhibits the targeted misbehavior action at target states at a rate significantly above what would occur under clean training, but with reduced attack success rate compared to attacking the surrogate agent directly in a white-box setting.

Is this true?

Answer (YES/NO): NO